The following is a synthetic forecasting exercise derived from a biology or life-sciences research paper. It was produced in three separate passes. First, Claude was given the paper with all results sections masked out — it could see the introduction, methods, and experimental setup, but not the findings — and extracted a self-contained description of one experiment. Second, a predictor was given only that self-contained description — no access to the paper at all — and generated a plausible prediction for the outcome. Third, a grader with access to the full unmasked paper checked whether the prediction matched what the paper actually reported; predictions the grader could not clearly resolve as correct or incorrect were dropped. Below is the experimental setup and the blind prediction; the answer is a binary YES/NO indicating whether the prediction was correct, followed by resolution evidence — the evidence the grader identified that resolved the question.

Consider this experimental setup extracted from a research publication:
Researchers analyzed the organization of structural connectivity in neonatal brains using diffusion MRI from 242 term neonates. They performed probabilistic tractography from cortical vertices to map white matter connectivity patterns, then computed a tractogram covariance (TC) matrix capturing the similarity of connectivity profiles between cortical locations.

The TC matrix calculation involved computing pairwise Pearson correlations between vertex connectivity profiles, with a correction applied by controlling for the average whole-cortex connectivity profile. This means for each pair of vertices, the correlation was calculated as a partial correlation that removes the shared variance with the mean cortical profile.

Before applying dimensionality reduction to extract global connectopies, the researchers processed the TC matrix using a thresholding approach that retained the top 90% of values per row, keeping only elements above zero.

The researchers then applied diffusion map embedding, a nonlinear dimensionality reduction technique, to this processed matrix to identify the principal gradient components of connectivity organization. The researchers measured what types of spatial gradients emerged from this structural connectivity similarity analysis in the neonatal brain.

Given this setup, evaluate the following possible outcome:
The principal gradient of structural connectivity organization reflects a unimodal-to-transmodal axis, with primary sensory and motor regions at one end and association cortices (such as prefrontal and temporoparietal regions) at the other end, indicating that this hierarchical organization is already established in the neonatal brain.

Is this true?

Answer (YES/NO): NO